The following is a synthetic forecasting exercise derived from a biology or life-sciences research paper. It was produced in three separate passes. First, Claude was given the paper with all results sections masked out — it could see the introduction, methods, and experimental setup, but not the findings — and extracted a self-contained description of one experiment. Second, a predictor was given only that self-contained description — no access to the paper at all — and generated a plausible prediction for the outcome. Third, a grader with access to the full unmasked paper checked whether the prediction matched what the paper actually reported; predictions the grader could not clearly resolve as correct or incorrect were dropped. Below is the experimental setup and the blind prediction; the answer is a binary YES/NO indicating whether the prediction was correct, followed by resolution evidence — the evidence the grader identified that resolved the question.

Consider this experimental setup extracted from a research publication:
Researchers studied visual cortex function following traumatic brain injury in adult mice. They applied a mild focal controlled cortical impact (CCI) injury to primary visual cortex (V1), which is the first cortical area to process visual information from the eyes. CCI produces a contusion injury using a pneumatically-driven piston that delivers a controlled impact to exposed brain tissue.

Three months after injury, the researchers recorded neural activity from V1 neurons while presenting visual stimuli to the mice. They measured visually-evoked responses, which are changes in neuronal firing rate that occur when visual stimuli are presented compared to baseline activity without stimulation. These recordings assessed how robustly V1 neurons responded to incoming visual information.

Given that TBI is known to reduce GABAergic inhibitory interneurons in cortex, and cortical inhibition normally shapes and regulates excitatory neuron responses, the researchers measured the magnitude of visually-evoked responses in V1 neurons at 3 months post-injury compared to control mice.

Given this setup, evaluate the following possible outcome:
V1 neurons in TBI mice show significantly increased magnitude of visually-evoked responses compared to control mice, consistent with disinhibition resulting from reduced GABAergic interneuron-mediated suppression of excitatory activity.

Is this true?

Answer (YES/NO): NO